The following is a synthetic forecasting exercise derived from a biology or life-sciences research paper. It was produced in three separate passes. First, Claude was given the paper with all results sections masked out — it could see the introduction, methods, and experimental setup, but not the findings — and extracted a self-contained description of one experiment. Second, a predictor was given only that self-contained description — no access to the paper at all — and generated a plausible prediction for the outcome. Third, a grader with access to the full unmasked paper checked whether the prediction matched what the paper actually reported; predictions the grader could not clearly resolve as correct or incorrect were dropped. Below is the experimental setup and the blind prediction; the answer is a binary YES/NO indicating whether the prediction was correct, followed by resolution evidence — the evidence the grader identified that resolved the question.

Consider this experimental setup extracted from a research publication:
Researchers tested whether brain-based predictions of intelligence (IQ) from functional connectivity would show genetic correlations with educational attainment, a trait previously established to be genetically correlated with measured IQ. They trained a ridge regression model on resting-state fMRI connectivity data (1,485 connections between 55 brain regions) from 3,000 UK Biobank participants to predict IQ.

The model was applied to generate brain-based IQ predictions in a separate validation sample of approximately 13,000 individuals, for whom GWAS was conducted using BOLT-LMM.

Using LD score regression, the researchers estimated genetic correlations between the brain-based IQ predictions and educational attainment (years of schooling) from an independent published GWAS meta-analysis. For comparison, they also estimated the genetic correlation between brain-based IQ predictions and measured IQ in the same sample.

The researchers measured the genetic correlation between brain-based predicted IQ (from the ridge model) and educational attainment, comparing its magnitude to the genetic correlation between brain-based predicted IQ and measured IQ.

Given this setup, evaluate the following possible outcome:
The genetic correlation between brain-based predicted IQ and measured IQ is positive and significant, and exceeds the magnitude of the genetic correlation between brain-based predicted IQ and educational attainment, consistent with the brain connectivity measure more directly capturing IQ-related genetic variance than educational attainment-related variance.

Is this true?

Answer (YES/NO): YES